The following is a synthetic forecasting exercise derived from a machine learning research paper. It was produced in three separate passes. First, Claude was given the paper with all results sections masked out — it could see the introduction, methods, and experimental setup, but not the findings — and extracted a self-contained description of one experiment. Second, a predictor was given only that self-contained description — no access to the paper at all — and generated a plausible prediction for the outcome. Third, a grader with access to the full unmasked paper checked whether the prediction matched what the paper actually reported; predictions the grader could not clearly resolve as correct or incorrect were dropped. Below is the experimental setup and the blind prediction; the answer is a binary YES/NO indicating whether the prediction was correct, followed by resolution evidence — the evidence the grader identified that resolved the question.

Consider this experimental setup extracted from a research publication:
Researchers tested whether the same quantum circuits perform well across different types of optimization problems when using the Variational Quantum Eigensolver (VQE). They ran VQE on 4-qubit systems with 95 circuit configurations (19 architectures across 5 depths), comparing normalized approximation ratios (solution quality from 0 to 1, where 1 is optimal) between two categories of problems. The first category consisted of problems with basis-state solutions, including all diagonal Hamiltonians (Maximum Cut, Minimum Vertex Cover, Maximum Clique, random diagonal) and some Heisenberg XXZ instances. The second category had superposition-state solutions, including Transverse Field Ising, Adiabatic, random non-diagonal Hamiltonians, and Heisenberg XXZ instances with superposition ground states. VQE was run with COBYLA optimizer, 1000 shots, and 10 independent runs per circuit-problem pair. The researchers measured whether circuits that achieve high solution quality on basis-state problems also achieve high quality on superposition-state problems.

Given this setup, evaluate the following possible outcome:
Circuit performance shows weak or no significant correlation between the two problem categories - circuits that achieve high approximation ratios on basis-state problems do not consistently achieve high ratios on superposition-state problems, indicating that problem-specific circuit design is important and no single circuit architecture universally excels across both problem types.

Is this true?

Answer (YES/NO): NO